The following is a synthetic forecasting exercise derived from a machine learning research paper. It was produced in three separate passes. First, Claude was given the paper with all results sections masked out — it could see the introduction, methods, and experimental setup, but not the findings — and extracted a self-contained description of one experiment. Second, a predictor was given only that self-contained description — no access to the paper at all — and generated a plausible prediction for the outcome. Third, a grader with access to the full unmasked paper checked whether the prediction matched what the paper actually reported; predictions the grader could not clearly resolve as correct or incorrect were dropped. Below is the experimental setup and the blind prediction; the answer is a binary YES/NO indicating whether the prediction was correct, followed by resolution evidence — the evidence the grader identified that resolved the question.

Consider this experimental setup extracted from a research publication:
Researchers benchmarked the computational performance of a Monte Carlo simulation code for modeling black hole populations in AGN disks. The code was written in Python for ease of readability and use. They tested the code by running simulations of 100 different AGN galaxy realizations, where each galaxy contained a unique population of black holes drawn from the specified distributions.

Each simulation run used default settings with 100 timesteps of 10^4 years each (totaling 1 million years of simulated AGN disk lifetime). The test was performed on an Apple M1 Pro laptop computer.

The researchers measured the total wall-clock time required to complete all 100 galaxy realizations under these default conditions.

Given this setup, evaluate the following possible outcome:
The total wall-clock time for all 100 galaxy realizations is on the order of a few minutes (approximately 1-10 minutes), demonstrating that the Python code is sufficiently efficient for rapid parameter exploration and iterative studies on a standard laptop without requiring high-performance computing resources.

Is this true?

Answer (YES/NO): YES